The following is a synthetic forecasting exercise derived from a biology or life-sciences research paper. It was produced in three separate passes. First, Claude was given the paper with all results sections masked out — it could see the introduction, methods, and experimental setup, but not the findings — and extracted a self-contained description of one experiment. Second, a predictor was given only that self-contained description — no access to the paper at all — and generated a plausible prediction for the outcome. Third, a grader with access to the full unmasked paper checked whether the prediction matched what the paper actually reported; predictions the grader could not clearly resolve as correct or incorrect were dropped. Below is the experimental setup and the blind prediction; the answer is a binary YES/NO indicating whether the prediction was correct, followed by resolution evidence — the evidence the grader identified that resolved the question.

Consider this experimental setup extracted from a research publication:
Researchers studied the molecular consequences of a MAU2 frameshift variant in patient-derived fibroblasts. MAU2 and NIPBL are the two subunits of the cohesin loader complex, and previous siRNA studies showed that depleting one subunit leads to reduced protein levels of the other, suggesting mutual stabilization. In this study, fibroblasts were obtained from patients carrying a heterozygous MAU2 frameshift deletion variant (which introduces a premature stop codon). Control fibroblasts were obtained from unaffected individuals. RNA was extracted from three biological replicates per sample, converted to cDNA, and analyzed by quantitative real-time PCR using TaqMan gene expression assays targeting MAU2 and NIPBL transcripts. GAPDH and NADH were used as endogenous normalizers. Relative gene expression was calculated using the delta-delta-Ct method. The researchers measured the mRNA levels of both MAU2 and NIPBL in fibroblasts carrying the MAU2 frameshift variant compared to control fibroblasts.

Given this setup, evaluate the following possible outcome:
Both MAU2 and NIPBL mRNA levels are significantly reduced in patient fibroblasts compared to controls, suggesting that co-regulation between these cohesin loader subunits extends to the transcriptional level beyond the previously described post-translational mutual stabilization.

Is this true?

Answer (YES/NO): NO